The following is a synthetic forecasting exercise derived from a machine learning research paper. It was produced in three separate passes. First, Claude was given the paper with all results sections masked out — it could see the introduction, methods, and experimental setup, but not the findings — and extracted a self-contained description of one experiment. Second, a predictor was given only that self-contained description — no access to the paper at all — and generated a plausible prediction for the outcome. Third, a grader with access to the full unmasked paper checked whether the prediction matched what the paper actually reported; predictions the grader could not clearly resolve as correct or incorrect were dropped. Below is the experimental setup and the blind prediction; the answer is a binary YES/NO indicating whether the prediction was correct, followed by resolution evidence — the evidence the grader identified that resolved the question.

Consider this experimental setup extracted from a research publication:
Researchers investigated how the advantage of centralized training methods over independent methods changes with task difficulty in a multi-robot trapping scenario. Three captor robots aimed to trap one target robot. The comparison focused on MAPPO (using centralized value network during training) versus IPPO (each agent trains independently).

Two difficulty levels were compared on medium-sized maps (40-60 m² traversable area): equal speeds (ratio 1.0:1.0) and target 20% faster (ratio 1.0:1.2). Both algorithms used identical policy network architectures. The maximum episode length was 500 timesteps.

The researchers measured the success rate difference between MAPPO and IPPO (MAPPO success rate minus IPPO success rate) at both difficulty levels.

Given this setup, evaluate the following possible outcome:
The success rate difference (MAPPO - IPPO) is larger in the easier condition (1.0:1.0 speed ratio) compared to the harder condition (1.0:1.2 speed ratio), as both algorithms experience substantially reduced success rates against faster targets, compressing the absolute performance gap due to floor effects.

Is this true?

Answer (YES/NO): NO